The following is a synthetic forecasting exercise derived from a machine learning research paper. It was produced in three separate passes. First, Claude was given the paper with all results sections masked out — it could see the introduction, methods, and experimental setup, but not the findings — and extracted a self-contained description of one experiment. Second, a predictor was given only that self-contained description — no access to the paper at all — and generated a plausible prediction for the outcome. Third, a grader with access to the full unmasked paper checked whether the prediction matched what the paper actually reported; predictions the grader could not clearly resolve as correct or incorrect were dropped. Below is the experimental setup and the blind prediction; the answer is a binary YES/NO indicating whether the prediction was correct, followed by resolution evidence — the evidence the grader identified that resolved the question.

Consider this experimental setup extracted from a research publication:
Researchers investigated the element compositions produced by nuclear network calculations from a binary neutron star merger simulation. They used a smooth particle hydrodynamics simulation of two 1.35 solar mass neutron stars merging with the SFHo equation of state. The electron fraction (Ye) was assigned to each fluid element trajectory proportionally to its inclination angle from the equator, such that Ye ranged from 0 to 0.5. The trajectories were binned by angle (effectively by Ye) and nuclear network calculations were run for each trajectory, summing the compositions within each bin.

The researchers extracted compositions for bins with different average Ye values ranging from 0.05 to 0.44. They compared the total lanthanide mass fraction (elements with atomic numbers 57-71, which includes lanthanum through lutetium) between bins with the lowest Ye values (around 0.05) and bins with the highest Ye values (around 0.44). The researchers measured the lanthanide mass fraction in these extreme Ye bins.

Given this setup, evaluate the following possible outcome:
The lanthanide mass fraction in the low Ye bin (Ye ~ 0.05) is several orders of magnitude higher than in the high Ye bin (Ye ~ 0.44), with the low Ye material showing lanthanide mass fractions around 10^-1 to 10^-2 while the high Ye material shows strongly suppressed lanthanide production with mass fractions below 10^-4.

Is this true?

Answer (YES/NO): NO